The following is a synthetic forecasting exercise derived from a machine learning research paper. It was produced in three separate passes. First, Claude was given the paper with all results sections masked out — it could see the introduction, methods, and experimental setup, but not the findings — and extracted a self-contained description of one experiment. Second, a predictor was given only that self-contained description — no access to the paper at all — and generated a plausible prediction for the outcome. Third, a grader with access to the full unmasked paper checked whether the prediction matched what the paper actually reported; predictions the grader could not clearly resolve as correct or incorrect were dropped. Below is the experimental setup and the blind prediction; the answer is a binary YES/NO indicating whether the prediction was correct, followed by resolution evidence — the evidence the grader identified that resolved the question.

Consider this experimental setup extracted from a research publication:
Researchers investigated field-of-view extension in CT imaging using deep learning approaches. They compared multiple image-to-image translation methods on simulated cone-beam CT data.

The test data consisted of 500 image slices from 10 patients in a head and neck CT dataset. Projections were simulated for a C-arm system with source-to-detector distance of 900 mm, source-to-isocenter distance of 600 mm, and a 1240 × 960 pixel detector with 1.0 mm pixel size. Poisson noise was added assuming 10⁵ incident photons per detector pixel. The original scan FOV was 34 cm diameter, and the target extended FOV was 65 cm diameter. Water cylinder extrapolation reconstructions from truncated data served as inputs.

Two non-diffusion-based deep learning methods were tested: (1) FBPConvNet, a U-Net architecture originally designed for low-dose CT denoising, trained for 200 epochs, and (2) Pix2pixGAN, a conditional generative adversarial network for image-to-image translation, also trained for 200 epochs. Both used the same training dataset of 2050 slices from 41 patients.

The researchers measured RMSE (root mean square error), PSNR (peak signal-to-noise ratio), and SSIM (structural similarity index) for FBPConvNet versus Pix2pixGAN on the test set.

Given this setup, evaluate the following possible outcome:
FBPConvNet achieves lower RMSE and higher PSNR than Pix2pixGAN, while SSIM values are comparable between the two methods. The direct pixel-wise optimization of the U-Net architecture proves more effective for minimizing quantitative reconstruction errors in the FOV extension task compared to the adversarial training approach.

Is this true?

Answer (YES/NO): NO